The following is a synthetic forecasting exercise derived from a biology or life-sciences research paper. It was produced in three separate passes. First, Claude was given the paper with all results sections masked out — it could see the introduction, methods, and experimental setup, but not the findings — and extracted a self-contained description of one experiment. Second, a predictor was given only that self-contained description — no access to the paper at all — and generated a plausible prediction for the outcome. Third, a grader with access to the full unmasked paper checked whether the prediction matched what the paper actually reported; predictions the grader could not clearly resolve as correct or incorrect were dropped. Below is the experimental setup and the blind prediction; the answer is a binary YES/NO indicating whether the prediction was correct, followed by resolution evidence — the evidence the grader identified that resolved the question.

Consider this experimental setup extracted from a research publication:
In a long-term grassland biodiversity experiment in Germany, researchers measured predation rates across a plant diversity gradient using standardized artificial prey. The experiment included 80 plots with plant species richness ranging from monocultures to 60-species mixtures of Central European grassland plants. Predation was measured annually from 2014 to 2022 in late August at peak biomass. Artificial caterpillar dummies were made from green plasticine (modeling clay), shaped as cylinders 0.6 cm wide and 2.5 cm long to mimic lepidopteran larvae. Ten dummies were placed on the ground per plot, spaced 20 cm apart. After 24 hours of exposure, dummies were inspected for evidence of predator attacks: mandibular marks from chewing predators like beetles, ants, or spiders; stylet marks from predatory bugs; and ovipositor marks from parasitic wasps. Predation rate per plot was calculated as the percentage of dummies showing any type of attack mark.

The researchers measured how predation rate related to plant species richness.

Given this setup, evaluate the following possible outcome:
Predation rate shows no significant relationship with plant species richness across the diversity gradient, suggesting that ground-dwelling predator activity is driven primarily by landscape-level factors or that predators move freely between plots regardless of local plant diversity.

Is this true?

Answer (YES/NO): NO